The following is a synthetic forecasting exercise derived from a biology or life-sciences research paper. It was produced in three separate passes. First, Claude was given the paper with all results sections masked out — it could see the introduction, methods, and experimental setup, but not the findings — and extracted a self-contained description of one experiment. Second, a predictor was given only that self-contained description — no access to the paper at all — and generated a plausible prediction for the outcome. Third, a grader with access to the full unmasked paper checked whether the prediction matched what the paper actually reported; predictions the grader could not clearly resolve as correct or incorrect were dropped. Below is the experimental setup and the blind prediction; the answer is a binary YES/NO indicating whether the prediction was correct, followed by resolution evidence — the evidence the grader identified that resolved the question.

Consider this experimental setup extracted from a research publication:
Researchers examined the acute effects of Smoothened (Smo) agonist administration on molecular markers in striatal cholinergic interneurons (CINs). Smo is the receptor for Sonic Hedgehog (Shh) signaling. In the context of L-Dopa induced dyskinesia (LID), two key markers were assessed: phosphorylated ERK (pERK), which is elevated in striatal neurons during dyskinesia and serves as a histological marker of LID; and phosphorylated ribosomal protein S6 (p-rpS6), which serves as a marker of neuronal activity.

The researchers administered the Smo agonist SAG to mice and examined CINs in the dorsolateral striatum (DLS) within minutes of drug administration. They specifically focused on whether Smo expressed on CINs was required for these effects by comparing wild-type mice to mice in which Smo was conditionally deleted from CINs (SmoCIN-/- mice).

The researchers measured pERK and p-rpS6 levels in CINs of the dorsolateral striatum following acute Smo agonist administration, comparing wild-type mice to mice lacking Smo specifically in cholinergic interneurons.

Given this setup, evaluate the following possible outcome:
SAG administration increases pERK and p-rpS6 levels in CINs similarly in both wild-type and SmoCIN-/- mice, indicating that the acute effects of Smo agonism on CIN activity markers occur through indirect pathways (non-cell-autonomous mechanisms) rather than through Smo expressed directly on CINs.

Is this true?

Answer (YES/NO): NO